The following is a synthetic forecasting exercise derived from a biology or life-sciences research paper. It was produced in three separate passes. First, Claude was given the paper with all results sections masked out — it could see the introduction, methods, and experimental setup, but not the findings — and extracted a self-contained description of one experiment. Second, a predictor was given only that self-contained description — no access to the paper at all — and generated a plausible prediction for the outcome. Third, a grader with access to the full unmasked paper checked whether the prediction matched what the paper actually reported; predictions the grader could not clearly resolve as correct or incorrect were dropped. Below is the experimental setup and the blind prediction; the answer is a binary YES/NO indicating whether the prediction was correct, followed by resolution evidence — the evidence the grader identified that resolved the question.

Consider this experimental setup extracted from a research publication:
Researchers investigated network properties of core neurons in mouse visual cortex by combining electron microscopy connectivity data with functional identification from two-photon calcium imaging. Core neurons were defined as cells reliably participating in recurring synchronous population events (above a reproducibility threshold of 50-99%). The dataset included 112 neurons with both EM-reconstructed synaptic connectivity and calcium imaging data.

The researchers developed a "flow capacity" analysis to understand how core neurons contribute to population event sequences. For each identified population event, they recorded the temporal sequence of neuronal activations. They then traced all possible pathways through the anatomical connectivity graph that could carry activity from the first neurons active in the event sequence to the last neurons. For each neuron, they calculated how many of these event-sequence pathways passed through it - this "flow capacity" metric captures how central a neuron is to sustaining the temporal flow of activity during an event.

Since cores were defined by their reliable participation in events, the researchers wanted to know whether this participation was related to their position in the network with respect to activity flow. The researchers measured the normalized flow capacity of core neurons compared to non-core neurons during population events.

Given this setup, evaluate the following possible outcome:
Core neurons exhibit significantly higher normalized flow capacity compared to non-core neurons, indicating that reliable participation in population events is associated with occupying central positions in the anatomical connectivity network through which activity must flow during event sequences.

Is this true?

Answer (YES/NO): YES